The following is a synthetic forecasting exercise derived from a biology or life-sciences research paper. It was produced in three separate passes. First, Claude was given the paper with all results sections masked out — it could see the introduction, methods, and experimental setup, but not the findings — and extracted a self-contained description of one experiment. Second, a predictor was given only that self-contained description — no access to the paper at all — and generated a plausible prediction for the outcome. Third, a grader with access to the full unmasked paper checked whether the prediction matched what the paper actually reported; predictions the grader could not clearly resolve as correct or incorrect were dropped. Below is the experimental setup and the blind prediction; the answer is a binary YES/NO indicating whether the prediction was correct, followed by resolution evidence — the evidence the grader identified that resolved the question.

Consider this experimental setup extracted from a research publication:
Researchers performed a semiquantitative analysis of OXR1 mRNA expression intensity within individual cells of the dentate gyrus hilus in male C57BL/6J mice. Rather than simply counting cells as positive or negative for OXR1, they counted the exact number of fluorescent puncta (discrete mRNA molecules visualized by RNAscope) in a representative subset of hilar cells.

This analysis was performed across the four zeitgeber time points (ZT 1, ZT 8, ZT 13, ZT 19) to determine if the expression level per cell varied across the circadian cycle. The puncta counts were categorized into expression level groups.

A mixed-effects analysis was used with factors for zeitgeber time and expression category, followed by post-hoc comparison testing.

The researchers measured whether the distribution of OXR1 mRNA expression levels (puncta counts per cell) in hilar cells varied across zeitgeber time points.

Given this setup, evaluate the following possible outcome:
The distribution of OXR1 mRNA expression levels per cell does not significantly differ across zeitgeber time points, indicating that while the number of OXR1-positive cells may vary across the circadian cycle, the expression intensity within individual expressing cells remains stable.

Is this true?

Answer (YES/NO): NO